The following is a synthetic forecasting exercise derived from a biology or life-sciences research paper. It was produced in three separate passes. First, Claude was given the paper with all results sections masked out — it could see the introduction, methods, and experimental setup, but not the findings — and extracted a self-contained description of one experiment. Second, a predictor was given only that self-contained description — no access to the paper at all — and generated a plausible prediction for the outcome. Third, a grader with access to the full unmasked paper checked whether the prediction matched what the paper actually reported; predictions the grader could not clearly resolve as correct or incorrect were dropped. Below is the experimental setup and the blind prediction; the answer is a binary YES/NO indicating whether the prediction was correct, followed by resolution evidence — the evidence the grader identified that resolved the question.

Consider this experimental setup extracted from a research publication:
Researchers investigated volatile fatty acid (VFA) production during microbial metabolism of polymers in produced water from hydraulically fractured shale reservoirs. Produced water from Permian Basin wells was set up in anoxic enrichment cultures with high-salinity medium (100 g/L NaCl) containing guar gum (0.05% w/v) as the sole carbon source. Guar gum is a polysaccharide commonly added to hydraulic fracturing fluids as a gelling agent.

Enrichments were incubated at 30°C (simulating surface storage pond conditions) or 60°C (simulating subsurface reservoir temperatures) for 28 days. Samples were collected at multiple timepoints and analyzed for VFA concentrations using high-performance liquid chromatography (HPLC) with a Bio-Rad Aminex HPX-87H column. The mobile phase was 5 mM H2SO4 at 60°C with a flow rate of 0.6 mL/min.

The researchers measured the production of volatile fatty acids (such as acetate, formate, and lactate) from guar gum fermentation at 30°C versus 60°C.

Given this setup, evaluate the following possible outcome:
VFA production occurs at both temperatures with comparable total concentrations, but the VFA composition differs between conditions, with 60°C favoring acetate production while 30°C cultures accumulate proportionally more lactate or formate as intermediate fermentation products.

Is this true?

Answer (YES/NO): NO